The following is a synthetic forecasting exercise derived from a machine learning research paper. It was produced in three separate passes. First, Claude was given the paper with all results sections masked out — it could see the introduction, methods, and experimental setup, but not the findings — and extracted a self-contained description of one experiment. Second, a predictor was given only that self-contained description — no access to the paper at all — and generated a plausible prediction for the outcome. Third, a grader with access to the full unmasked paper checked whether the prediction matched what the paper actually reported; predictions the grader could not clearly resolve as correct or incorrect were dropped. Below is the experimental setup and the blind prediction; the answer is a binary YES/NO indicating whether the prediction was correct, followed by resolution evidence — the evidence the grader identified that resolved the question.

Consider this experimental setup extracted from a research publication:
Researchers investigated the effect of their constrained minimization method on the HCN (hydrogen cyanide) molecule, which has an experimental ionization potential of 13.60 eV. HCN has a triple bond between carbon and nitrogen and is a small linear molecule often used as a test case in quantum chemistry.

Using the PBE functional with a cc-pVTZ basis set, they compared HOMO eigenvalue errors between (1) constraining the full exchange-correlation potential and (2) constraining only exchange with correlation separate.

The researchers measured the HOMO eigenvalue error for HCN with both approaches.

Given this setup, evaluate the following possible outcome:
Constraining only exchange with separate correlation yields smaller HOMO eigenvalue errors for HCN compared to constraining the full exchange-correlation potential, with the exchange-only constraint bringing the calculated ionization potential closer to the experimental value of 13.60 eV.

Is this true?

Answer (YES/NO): YES